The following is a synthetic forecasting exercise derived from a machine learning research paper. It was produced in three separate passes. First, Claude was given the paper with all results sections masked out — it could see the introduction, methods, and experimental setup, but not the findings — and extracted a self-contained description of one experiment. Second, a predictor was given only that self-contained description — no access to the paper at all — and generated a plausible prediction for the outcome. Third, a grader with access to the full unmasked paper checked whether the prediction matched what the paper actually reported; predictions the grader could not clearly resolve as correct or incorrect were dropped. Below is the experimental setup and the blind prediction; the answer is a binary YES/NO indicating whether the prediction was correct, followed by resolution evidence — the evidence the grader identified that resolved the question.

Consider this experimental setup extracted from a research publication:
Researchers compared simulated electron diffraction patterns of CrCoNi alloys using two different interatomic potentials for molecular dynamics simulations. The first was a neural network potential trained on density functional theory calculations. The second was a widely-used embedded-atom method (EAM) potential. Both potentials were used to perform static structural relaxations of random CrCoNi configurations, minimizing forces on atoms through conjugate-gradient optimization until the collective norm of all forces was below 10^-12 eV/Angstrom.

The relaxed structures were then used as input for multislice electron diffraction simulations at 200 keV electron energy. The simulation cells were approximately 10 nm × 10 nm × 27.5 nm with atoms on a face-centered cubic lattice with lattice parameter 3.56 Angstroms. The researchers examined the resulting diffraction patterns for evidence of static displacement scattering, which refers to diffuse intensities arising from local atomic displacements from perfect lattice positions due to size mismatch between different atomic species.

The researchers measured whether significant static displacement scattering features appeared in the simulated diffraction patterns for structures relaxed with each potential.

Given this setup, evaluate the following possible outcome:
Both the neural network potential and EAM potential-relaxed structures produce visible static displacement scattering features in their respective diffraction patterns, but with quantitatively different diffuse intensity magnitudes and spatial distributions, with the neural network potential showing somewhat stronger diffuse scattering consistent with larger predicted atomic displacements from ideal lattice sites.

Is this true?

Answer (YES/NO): NO